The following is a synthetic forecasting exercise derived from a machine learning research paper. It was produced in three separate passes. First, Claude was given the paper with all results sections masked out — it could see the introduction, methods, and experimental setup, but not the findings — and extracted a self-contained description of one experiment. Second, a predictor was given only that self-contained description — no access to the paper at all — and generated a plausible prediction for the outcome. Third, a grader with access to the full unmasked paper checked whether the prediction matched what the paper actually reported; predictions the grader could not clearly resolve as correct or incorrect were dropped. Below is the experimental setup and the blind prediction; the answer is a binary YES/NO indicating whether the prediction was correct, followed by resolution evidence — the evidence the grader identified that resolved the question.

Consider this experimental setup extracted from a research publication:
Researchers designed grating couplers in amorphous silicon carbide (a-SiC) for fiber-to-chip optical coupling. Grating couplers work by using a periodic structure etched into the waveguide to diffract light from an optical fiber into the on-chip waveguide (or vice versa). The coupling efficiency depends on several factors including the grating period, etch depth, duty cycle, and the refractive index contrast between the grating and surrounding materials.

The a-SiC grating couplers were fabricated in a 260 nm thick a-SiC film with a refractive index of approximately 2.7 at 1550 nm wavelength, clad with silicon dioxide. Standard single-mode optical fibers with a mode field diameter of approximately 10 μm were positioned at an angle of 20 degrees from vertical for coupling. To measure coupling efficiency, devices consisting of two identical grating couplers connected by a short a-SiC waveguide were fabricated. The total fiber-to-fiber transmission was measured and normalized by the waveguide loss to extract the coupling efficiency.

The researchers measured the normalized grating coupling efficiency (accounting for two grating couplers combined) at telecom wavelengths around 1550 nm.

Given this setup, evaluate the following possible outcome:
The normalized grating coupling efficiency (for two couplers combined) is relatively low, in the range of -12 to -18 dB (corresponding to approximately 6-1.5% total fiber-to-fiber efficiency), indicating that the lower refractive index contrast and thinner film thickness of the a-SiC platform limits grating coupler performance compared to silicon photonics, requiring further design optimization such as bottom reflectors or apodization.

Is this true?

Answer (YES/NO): NO